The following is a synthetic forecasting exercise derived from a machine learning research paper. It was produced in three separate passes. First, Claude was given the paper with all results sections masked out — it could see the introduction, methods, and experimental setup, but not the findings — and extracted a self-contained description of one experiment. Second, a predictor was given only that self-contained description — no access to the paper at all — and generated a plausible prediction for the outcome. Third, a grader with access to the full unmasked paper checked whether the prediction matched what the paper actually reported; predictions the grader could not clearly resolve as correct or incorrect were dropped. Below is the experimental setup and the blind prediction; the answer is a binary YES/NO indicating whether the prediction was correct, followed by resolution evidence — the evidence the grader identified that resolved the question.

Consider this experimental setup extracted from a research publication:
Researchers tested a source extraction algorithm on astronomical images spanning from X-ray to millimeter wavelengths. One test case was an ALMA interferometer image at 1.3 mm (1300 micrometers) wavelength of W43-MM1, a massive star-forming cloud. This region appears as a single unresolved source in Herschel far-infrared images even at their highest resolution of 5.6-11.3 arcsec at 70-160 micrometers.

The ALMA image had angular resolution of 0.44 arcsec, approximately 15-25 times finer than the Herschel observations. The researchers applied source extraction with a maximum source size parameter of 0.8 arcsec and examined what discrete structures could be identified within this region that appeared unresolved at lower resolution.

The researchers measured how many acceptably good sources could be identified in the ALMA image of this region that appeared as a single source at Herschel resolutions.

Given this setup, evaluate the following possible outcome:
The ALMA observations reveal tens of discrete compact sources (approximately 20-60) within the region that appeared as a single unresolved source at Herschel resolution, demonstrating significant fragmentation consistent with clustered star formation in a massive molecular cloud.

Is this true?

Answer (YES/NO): YES